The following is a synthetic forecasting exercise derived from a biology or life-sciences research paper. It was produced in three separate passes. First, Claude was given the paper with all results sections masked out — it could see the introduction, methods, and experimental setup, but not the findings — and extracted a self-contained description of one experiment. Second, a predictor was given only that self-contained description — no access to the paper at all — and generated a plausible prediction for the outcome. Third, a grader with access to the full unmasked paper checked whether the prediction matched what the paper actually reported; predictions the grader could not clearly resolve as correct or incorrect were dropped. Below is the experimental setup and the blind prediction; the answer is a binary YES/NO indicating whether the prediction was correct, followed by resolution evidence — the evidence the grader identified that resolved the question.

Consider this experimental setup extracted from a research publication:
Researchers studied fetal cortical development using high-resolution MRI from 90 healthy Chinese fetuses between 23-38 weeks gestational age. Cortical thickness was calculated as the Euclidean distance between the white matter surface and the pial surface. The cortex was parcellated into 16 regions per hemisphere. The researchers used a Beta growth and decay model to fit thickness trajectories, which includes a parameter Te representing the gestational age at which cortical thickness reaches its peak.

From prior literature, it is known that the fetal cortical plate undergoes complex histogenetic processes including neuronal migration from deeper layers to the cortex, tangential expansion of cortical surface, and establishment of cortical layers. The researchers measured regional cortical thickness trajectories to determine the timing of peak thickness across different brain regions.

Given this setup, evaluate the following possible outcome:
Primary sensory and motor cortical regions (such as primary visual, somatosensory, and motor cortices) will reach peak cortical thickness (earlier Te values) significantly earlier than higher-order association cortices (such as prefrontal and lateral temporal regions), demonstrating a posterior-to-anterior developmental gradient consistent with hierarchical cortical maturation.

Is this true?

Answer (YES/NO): NO